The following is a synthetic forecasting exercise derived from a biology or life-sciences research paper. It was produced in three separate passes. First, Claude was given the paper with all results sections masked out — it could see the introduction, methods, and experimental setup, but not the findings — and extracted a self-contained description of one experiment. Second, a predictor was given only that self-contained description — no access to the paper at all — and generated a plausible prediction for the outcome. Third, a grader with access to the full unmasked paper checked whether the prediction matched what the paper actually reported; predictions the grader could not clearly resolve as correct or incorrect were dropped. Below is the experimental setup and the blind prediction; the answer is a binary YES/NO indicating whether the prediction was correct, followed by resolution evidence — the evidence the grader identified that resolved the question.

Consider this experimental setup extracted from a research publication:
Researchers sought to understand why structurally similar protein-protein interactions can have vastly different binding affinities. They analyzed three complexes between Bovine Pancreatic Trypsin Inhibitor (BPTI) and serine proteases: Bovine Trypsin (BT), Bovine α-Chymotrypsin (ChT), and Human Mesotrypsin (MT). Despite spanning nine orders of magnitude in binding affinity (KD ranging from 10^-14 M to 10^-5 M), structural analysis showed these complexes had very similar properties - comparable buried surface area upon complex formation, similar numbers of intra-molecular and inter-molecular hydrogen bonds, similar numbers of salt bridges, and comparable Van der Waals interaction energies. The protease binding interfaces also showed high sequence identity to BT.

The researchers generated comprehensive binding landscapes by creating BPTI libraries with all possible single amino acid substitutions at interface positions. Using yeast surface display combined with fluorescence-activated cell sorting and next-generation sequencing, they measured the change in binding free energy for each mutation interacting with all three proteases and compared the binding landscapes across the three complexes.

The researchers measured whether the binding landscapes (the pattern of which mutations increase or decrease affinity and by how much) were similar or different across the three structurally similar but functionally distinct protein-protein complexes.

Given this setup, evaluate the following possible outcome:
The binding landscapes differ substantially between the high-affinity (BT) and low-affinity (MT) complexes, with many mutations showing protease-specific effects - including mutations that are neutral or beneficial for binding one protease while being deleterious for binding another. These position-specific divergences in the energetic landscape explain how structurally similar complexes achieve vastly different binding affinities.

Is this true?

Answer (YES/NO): YES